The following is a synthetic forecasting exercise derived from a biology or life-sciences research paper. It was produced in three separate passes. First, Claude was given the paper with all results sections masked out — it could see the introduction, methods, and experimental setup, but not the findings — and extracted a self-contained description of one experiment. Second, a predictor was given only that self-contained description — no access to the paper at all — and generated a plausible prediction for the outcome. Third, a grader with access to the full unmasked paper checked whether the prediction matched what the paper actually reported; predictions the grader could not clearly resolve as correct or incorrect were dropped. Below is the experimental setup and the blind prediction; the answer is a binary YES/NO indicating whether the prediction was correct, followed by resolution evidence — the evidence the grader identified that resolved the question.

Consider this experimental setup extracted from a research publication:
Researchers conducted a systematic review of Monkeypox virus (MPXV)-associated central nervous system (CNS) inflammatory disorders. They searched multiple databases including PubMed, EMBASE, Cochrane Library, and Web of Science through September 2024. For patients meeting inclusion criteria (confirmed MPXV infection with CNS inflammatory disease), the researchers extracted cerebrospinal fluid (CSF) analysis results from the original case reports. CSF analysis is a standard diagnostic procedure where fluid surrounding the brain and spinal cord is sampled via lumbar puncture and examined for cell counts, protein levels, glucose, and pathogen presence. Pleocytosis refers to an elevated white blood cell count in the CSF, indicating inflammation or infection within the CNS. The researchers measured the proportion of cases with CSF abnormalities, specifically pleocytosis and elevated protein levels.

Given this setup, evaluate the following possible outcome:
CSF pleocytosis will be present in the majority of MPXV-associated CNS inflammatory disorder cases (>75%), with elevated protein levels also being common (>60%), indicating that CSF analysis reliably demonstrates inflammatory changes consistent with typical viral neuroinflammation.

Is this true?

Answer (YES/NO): YES